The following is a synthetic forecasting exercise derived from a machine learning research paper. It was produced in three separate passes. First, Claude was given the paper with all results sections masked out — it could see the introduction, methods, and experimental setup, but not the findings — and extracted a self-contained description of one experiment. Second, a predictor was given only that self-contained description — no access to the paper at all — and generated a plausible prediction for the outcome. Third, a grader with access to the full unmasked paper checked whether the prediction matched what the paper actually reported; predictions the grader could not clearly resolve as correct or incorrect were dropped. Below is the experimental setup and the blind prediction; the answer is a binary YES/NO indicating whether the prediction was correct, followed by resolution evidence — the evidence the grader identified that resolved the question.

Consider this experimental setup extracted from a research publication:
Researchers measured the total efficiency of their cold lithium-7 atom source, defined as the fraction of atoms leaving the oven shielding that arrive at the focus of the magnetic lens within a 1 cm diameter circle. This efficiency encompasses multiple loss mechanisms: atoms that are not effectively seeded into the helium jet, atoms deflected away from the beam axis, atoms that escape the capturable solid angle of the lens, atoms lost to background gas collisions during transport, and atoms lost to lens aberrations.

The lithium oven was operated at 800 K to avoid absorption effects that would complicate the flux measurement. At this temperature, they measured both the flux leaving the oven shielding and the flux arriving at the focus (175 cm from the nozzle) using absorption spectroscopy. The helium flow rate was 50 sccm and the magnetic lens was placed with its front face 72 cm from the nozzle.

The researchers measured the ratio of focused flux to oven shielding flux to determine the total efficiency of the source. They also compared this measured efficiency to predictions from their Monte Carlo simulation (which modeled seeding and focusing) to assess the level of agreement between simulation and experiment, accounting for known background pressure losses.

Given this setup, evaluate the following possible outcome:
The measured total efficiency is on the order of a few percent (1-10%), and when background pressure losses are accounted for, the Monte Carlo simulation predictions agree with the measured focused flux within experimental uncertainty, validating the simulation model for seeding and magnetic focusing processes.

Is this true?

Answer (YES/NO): NO